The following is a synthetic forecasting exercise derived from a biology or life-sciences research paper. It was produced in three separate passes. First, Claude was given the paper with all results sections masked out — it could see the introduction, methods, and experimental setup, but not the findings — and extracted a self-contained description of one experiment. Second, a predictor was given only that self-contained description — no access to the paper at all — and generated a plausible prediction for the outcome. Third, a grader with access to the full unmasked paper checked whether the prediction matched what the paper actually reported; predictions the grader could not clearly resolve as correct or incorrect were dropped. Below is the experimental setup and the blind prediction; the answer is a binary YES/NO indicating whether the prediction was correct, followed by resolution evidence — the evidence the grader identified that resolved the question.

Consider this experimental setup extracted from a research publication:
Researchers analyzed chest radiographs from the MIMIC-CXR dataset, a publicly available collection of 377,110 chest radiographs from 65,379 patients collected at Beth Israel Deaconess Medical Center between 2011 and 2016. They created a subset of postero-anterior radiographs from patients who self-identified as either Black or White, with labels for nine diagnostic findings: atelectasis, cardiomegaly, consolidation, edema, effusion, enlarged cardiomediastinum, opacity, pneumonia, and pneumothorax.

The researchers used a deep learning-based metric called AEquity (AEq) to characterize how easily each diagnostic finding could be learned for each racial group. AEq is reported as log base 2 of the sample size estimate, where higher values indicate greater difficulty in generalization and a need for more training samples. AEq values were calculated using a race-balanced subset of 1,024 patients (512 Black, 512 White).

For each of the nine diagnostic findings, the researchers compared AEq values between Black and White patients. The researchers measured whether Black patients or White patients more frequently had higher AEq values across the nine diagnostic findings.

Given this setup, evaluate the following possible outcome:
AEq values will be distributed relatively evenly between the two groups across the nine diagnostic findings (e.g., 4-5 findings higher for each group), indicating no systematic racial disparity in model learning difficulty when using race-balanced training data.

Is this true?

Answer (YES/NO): NO